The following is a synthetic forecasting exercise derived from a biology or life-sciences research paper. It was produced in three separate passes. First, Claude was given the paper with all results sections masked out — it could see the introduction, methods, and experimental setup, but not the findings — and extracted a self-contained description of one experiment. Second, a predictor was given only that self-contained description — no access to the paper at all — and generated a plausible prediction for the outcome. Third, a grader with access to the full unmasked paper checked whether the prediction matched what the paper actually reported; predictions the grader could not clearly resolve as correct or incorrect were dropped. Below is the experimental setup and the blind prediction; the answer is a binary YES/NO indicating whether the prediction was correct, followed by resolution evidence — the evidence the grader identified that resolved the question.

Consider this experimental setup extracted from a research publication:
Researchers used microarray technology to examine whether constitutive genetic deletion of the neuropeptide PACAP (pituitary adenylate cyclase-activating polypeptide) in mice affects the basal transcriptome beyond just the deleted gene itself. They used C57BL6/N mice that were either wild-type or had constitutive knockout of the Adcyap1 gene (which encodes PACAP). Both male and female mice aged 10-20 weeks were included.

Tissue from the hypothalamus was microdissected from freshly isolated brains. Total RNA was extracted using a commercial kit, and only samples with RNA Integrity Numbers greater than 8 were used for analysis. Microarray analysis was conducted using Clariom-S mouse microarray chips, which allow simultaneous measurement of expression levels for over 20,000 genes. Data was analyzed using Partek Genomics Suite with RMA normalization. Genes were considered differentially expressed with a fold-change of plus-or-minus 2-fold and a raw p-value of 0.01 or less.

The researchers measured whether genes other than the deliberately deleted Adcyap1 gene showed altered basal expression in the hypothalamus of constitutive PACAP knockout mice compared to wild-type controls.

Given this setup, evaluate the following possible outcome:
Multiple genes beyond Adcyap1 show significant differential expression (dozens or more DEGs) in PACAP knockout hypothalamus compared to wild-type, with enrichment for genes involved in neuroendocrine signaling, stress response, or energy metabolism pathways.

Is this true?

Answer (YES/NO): NO